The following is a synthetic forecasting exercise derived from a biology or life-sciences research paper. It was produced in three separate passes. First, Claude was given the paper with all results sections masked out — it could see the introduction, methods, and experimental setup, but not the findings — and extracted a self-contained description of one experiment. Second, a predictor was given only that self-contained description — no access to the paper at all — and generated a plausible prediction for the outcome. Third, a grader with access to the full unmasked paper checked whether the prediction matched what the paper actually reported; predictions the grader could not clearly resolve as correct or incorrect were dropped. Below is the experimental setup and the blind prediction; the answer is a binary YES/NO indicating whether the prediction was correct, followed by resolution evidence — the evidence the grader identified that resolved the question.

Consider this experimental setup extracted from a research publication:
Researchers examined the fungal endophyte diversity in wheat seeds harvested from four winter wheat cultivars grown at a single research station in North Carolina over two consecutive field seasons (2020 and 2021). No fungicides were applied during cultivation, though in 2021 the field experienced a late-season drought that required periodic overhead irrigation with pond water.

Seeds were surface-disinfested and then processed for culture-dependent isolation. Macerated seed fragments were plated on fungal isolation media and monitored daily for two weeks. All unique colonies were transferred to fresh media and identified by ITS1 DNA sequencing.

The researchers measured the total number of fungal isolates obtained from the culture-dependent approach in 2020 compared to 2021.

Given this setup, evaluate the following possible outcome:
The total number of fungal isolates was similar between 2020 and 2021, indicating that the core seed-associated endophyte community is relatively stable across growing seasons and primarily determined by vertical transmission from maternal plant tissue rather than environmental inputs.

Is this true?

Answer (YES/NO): NO